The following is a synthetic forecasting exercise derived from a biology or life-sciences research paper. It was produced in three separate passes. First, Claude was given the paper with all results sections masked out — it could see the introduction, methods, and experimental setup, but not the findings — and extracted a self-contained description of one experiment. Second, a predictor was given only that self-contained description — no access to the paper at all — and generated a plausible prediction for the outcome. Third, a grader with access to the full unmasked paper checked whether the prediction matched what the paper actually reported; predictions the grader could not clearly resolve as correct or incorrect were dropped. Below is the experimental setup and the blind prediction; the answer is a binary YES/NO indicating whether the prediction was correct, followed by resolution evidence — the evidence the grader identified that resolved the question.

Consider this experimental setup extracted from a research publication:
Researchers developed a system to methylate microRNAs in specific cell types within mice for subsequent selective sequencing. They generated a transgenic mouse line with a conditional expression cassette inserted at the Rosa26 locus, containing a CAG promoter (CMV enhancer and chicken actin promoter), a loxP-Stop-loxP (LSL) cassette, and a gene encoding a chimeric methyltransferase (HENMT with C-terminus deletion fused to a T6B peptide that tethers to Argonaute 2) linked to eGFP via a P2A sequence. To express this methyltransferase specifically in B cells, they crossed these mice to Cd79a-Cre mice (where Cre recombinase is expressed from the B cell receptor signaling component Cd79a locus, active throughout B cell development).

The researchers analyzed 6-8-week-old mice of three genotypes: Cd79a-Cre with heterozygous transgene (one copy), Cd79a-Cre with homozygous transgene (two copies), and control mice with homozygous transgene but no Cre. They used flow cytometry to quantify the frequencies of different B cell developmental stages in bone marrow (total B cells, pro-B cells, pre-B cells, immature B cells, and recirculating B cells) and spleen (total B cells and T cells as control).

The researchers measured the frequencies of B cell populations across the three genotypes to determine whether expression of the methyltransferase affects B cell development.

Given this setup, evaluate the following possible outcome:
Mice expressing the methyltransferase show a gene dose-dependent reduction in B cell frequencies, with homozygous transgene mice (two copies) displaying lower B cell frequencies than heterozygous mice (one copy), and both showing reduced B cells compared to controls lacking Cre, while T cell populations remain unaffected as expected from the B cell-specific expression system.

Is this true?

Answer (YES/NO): NO